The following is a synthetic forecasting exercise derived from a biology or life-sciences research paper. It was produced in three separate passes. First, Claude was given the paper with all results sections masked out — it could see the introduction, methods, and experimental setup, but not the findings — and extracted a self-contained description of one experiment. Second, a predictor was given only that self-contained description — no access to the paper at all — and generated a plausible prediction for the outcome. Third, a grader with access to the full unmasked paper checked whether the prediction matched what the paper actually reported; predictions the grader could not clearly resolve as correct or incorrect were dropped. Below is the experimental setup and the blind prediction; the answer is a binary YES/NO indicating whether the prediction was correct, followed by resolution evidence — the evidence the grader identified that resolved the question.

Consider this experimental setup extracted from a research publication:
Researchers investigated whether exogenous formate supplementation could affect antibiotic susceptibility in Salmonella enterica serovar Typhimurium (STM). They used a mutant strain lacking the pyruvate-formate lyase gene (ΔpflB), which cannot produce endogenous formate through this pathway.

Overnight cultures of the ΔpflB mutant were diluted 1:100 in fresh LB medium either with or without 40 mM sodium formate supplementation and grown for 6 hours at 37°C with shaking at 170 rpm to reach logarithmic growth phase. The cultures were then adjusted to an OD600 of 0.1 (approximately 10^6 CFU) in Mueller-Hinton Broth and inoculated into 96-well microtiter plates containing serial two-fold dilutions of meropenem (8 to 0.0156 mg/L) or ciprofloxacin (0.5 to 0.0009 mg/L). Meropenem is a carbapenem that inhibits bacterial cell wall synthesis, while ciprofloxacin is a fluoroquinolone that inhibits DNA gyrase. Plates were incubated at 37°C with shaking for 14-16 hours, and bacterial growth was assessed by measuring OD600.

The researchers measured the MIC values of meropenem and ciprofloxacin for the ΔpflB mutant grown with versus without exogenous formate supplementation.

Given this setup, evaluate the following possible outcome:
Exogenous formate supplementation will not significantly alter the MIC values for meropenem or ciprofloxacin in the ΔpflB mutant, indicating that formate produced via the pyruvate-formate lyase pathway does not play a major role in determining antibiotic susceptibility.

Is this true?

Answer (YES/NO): NO